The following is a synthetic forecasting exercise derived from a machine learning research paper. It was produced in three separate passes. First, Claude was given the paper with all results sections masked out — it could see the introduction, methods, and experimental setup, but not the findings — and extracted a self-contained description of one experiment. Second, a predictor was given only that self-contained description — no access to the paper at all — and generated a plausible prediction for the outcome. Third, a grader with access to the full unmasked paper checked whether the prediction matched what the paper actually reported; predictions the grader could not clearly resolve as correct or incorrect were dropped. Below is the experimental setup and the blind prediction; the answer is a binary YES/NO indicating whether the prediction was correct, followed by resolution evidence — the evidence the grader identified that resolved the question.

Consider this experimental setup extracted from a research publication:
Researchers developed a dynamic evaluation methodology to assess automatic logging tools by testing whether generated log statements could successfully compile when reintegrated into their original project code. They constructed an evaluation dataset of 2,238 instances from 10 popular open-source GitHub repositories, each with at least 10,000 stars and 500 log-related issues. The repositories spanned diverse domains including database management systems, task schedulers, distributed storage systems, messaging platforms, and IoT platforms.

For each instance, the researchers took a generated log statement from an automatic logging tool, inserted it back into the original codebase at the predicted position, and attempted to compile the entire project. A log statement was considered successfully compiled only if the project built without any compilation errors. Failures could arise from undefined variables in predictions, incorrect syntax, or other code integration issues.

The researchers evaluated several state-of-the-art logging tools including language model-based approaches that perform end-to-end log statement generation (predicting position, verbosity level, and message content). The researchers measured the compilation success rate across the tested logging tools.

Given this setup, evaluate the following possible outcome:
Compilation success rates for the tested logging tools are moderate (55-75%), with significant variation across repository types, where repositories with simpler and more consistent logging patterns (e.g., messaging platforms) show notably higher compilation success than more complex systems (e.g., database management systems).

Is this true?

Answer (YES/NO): NO